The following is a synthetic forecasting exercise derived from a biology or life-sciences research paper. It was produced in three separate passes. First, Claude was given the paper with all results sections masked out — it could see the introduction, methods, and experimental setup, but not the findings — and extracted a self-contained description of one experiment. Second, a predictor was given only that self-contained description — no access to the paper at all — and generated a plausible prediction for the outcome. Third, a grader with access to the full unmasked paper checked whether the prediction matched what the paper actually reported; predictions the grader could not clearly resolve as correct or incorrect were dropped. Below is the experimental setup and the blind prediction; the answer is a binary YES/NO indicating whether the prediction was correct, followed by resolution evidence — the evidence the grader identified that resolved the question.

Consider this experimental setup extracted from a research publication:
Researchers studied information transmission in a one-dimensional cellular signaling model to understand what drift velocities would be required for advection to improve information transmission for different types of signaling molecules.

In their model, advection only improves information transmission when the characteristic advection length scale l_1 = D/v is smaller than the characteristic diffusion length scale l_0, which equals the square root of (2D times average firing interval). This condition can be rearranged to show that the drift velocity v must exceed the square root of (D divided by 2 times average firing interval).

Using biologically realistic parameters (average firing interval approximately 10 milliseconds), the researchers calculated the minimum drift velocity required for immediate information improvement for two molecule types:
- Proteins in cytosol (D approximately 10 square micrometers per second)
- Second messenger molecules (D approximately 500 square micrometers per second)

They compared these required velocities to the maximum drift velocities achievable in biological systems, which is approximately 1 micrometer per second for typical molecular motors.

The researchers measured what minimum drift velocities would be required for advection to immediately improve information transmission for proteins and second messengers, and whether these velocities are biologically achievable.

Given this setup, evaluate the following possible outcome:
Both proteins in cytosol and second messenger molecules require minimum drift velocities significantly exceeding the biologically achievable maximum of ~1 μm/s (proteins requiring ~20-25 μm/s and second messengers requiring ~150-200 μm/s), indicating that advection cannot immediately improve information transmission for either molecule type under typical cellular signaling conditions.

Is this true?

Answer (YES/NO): NO